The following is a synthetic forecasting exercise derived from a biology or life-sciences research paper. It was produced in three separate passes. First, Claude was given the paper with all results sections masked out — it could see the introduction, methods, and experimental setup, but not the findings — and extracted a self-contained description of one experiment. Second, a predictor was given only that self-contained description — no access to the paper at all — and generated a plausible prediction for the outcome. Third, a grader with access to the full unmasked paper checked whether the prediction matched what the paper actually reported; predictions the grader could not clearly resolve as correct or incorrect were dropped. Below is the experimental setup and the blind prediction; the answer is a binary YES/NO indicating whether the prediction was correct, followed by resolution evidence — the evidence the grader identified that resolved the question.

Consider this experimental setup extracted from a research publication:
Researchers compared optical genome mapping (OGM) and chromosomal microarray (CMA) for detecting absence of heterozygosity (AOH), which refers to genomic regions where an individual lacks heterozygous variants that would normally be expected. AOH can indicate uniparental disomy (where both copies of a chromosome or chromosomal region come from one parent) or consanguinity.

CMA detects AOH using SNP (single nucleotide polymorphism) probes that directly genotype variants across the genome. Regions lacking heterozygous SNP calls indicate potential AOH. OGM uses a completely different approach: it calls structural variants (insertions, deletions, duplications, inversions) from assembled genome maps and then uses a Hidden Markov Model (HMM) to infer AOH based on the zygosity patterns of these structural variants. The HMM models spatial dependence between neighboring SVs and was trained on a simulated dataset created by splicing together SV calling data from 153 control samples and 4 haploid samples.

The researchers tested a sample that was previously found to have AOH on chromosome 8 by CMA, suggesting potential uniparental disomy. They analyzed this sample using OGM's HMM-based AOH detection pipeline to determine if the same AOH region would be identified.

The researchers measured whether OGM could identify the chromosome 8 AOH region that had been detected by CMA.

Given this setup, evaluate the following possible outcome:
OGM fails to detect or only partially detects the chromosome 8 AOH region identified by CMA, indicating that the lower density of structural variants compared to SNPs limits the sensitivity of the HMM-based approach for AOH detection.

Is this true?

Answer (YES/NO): NO